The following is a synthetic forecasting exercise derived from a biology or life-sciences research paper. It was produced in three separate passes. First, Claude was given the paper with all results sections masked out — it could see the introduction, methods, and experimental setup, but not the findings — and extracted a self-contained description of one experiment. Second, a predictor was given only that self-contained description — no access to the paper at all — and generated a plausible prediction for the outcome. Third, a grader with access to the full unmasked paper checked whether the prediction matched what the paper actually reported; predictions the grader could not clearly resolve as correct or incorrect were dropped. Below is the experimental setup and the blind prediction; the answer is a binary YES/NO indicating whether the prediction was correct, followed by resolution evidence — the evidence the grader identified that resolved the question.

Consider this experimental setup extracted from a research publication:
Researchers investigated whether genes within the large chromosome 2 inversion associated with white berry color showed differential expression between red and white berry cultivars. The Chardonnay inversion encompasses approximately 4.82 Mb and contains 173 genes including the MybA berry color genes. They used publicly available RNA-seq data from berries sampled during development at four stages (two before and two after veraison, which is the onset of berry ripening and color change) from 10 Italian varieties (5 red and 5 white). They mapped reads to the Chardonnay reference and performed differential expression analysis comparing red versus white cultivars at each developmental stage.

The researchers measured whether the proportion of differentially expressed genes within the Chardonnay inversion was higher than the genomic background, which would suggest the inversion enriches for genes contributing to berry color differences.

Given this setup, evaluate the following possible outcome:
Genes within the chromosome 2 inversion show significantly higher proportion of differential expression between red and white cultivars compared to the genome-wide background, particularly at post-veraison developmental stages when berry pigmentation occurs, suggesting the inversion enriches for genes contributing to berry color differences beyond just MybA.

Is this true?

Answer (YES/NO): NO